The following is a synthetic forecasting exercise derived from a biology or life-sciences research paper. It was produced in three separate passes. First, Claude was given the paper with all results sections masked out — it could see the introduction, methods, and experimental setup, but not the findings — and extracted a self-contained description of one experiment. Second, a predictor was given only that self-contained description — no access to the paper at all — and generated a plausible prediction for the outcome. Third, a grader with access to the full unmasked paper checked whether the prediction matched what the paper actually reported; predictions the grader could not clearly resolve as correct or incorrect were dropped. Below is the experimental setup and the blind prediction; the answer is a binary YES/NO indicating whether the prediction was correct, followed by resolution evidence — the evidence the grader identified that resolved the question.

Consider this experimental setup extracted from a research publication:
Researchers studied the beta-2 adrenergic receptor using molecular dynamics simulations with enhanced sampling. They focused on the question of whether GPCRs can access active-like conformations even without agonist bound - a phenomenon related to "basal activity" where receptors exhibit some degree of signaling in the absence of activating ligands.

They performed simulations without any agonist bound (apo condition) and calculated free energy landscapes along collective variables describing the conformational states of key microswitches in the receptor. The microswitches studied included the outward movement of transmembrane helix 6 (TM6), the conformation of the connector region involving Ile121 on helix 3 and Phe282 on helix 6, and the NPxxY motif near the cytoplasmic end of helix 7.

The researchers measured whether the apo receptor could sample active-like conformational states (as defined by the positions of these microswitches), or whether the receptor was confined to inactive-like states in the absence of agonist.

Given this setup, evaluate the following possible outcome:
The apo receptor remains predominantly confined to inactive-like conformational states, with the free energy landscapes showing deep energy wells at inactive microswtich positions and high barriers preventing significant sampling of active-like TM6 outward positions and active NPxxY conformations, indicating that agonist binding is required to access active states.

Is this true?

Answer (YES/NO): NO